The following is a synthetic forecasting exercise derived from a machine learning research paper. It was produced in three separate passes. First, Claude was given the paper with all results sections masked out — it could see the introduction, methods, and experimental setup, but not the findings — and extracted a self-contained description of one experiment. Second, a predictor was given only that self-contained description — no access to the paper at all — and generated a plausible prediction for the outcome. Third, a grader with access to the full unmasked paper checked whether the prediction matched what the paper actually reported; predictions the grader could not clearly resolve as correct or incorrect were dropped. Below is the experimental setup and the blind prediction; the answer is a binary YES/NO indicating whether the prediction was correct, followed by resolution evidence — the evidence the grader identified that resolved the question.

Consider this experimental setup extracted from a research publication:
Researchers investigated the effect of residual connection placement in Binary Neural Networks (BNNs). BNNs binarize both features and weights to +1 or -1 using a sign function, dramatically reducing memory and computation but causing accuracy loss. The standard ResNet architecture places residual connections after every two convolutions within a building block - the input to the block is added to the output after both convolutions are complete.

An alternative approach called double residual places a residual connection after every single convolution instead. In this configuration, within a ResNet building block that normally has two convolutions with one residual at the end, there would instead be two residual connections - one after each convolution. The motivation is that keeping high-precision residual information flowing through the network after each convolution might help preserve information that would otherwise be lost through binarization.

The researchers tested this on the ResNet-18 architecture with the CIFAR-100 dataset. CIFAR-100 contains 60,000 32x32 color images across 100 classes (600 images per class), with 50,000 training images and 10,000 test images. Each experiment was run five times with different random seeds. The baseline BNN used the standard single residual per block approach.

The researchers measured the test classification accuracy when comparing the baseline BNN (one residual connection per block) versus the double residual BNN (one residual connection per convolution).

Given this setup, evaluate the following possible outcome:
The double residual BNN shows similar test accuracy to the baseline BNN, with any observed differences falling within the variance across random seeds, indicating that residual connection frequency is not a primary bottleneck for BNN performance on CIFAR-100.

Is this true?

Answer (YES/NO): NO